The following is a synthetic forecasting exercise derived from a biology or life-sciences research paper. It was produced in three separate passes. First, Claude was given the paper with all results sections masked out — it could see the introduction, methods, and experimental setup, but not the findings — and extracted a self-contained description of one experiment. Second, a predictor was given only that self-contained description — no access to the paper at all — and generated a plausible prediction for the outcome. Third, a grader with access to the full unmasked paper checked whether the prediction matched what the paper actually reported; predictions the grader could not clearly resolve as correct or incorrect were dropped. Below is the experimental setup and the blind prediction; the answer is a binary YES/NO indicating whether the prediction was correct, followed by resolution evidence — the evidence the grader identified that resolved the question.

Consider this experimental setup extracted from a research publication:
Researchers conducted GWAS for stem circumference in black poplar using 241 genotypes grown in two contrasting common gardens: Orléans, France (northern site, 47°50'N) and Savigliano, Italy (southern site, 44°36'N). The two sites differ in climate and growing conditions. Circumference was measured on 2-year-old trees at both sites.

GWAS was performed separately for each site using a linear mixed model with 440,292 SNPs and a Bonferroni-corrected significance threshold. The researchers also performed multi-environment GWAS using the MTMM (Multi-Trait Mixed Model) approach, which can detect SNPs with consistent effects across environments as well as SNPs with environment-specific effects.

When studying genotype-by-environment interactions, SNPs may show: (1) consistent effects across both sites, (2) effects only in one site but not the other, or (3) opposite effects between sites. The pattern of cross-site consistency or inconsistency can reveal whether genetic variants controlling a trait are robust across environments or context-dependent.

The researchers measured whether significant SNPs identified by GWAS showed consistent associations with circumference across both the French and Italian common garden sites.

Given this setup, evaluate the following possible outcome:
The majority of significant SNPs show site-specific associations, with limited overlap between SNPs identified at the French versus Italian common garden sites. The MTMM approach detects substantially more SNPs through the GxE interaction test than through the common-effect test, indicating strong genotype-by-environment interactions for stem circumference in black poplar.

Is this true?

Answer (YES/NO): NO